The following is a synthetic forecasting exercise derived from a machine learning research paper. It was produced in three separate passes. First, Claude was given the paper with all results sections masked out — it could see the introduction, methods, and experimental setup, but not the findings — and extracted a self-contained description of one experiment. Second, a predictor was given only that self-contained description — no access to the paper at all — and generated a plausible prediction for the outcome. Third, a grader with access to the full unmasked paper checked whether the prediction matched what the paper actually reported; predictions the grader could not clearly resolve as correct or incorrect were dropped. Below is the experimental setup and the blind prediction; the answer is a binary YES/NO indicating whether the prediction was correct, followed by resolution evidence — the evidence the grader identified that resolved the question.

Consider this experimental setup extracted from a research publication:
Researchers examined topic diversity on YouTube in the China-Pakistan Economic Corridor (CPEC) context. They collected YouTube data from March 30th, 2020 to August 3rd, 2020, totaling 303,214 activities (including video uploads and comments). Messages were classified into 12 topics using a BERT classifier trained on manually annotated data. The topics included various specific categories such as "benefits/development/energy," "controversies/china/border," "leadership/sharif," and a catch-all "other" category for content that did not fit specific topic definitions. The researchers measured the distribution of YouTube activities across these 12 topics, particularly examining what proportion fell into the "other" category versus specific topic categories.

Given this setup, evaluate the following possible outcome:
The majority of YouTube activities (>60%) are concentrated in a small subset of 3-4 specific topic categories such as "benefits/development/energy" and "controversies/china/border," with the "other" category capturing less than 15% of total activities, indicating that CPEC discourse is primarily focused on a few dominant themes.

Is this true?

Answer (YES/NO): NO